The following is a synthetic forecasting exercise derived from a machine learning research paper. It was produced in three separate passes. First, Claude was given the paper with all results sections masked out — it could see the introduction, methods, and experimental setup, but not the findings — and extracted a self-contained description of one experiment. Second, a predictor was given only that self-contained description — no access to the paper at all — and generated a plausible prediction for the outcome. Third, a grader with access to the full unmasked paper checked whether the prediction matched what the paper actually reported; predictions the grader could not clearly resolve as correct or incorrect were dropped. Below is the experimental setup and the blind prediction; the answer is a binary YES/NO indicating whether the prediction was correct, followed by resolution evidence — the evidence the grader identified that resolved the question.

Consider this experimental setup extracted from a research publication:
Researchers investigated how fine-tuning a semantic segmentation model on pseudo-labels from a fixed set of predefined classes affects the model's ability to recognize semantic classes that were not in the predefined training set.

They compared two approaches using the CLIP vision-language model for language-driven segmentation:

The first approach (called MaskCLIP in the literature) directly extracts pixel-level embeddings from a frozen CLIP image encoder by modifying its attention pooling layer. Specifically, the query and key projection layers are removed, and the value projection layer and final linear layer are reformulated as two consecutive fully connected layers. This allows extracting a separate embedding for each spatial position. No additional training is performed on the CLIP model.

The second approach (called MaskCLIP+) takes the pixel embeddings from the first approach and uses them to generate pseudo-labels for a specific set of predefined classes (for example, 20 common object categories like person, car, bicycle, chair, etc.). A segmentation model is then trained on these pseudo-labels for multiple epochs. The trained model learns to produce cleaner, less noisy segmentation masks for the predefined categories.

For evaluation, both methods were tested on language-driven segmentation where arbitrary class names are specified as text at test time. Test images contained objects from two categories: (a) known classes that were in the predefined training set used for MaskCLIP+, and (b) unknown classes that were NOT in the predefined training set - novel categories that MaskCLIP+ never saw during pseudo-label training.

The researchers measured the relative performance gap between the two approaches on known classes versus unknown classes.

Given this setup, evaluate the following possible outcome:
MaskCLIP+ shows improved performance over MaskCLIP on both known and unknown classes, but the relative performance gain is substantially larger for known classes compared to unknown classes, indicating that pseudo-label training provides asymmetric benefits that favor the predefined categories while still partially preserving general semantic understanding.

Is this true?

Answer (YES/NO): NO